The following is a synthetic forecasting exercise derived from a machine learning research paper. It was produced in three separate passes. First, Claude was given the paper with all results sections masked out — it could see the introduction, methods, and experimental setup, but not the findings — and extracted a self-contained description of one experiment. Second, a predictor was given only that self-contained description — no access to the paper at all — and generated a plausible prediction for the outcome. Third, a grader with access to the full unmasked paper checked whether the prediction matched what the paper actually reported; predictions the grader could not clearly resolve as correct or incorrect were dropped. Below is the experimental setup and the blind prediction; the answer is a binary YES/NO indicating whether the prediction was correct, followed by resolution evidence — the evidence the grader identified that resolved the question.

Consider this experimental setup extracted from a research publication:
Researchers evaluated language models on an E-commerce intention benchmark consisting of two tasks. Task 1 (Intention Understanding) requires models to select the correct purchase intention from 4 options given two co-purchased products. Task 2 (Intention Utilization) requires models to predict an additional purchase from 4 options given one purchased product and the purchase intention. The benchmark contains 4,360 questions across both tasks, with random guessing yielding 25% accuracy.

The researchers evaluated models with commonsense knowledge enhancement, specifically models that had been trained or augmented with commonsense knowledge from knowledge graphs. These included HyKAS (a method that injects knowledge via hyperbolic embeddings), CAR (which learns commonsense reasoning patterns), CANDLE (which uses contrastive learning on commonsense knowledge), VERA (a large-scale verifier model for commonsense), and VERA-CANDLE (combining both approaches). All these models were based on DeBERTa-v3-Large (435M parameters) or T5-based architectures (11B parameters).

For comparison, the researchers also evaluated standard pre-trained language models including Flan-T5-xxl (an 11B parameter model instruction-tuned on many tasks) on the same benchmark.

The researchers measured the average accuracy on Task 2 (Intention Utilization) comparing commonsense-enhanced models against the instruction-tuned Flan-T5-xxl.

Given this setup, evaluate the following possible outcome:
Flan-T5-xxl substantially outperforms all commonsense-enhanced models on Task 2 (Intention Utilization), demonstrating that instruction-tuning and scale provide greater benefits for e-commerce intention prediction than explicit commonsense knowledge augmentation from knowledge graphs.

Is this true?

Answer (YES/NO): YES